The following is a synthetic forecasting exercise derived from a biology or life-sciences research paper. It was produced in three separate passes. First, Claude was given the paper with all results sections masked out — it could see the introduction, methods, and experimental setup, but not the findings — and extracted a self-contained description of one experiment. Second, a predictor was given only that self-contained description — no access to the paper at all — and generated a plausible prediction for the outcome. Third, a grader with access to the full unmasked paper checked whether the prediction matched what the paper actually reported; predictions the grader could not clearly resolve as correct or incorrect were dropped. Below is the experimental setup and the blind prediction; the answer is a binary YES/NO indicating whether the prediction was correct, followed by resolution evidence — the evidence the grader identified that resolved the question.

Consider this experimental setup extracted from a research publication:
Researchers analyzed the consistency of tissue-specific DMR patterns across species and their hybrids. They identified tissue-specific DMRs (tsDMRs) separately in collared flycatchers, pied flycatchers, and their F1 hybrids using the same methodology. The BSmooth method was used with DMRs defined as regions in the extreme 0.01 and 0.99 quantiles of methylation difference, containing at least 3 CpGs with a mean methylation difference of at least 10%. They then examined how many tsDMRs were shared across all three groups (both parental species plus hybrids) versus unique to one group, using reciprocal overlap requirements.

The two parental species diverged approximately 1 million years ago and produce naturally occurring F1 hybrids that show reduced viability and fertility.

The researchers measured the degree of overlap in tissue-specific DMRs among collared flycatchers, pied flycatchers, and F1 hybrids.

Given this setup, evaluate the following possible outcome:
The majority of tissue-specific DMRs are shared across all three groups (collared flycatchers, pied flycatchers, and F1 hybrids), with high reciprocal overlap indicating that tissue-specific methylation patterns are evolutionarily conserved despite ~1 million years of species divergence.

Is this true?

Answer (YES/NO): YES